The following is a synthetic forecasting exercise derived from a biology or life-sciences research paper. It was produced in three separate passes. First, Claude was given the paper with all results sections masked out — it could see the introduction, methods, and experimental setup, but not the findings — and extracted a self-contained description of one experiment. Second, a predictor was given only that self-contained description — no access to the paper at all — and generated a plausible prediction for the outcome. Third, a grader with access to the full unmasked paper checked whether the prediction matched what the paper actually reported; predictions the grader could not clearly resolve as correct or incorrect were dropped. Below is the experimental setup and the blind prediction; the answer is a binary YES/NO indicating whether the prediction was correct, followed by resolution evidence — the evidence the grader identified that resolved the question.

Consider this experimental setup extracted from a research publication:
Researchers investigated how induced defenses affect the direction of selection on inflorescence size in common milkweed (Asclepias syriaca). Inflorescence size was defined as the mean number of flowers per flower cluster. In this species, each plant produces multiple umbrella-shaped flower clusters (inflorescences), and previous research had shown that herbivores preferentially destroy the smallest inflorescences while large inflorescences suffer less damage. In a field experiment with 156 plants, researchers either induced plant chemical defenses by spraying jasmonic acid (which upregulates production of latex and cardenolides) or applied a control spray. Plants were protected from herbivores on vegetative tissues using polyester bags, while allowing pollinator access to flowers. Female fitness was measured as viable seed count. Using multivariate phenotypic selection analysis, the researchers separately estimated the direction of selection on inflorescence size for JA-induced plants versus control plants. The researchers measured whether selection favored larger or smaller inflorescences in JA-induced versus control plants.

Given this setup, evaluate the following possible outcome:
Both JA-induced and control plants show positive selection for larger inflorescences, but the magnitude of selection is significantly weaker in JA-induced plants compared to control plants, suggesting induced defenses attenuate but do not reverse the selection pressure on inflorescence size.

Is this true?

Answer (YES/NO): NO